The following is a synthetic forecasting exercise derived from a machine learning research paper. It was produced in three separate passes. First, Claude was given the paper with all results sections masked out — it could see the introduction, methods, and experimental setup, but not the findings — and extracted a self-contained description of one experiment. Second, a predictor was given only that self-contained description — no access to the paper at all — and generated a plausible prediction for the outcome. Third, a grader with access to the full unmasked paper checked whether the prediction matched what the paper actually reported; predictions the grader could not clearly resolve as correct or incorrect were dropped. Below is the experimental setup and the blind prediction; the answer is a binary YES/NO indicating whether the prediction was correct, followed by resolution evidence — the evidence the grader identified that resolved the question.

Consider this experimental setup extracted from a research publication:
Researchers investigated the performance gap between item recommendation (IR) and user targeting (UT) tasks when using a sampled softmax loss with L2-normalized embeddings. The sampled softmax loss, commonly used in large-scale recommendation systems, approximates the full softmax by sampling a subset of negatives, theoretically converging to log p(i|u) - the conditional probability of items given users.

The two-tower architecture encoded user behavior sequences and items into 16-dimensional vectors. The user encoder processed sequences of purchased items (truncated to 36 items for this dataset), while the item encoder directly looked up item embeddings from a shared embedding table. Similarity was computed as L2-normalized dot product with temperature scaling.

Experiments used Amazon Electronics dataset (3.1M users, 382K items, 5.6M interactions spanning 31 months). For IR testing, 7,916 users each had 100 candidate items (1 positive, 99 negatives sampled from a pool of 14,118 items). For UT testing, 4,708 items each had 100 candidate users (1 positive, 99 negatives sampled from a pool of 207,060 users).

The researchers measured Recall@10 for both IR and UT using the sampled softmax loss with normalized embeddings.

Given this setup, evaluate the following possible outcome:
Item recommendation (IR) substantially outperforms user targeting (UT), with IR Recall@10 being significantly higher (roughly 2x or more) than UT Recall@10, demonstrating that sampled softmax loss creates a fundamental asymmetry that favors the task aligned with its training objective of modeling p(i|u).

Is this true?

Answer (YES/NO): YES